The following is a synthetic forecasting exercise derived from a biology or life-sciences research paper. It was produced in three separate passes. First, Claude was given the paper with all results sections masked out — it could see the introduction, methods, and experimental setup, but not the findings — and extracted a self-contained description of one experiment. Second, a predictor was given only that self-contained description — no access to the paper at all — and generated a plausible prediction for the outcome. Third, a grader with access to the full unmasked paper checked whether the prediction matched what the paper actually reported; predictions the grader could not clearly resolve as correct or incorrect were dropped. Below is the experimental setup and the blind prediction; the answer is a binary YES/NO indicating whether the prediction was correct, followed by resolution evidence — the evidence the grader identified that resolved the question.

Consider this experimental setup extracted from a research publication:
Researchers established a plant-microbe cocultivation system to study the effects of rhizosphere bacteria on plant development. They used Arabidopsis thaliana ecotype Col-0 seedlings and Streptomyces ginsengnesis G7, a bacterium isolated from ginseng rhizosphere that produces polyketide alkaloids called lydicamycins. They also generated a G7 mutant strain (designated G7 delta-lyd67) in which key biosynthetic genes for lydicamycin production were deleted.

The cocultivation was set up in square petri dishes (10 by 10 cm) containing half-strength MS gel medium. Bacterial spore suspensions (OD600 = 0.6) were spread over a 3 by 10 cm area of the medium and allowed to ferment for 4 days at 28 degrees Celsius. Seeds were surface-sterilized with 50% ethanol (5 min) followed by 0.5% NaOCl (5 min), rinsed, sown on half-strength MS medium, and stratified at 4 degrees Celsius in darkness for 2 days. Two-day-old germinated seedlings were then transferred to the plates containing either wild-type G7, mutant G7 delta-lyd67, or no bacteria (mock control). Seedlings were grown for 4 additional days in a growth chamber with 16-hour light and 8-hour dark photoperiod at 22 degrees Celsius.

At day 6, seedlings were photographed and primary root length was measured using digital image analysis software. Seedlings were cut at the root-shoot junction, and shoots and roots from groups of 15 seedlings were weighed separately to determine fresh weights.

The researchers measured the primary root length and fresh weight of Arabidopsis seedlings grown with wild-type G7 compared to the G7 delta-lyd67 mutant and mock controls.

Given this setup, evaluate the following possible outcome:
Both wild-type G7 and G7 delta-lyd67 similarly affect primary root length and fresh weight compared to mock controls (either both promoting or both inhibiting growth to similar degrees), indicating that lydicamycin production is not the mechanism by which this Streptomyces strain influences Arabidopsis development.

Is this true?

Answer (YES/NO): NO